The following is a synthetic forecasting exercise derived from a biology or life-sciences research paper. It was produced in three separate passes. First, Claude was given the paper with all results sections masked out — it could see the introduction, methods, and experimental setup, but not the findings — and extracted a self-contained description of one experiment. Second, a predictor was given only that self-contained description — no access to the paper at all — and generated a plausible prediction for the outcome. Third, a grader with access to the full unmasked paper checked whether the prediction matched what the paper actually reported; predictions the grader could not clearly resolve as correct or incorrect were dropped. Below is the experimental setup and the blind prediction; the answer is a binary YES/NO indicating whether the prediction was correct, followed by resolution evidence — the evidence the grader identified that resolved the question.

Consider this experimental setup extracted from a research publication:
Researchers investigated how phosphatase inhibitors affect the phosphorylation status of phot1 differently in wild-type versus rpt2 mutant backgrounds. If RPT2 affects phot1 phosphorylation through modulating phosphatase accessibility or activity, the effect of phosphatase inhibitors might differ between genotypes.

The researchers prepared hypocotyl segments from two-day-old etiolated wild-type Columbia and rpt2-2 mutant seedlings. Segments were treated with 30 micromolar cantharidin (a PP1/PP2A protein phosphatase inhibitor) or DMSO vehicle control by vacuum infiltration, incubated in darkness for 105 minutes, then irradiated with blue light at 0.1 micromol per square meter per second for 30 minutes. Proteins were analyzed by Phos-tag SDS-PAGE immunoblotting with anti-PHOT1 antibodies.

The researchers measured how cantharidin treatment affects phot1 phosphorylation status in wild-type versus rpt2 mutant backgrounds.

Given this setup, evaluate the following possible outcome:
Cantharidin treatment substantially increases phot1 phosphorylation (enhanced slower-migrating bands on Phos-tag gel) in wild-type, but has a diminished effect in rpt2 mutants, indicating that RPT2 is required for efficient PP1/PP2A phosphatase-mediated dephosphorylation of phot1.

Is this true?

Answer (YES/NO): NO